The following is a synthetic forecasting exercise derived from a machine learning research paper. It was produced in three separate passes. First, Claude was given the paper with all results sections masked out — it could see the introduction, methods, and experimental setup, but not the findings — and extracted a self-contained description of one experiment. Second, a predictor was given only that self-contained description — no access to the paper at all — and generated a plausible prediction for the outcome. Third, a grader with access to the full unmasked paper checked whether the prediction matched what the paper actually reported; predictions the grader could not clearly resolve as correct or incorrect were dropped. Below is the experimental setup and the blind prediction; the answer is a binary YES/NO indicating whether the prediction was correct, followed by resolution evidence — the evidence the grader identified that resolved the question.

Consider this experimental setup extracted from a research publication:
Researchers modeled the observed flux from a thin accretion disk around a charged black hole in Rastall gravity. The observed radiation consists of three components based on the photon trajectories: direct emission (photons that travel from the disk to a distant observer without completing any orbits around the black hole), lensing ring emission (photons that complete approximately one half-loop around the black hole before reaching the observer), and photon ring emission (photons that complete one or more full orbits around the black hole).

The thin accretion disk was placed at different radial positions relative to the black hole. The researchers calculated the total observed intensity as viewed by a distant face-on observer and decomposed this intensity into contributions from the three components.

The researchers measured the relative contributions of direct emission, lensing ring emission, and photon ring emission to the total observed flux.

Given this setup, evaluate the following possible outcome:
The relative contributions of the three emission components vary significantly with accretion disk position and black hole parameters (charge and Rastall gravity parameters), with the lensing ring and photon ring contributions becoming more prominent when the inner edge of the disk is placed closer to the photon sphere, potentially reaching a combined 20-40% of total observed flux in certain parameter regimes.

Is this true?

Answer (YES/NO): NO